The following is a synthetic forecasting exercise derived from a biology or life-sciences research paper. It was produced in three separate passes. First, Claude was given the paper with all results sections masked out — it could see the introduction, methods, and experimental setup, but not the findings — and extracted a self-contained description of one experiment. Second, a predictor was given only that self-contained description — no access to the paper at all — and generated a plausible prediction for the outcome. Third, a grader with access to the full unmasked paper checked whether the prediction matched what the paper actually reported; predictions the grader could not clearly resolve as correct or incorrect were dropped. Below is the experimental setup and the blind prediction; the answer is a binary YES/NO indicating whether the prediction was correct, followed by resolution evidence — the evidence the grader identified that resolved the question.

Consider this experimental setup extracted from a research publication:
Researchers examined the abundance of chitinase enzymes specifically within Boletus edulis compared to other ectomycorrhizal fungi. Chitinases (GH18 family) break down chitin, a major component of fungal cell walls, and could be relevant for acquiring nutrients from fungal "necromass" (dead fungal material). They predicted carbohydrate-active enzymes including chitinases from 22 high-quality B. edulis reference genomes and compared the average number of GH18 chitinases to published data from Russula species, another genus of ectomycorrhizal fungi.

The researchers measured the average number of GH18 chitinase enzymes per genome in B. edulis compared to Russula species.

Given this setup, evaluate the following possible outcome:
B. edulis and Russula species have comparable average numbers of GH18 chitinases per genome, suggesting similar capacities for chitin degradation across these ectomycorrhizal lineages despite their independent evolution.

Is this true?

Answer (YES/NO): NO